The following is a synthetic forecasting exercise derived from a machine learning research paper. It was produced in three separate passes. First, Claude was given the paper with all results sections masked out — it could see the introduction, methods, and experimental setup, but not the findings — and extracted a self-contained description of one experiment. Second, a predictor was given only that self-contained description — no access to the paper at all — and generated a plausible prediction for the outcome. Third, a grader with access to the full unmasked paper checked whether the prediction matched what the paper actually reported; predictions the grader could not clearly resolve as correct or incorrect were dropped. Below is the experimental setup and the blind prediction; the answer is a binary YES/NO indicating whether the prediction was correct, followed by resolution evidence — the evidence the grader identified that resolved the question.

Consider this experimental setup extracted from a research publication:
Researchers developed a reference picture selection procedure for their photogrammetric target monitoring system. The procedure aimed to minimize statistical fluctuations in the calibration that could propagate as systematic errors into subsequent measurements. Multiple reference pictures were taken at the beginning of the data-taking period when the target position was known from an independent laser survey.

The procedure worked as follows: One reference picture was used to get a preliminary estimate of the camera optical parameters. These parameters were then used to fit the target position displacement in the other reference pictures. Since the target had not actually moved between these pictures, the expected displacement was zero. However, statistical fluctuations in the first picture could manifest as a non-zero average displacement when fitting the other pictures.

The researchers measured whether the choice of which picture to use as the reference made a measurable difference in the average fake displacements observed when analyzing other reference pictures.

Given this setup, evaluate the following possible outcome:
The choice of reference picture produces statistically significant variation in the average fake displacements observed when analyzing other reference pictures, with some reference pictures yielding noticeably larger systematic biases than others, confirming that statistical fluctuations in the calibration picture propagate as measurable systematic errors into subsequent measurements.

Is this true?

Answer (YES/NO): YES